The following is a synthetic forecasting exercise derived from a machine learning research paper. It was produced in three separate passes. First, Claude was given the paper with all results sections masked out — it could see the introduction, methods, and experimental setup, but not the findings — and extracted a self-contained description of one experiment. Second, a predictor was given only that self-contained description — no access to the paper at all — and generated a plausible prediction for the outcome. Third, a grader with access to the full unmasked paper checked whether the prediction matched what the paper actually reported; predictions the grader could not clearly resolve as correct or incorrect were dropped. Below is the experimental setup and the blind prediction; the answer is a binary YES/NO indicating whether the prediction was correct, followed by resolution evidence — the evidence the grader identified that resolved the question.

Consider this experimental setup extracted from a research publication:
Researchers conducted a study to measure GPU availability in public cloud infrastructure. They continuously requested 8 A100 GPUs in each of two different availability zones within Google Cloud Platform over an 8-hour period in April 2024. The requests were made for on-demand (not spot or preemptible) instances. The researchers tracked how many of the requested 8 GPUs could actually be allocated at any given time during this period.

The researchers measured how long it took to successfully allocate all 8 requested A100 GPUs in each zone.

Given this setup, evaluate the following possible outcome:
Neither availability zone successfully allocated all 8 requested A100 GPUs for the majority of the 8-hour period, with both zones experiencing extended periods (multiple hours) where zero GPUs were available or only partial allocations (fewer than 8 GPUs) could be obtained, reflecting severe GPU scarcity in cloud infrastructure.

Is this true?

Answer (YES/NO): YES